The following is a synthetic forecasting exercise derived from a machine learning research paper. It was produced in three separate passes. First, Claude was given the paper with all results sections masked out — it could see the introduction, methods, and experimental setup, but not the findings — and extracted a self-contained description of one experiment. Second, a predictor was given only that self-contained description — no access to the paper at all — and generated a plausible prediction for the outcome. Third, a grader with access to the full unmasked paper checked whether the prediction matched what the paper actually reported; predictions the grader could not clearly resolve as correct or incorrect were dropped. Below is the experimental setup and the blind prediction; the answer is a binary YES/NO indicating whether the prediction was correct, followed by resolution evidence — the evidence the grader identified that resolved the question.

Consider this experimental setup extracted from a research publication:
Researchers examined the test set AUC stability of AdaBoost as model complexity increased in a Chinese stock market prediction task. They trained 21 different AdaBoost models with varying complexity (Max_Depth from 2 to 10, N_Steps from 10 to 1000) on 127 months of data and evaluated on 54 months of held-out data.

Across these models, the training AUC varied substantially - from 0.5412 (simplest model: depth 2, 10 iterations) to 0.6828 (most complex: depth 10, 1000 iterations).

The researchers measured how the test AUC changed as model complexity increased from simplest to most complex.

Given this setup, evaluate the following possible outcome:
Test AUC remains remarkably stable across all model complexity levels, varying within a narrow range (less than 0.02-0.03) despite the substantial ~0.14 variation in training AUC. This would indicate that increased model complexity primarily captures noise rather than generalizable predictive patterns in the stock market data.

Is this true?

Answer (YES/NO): NO